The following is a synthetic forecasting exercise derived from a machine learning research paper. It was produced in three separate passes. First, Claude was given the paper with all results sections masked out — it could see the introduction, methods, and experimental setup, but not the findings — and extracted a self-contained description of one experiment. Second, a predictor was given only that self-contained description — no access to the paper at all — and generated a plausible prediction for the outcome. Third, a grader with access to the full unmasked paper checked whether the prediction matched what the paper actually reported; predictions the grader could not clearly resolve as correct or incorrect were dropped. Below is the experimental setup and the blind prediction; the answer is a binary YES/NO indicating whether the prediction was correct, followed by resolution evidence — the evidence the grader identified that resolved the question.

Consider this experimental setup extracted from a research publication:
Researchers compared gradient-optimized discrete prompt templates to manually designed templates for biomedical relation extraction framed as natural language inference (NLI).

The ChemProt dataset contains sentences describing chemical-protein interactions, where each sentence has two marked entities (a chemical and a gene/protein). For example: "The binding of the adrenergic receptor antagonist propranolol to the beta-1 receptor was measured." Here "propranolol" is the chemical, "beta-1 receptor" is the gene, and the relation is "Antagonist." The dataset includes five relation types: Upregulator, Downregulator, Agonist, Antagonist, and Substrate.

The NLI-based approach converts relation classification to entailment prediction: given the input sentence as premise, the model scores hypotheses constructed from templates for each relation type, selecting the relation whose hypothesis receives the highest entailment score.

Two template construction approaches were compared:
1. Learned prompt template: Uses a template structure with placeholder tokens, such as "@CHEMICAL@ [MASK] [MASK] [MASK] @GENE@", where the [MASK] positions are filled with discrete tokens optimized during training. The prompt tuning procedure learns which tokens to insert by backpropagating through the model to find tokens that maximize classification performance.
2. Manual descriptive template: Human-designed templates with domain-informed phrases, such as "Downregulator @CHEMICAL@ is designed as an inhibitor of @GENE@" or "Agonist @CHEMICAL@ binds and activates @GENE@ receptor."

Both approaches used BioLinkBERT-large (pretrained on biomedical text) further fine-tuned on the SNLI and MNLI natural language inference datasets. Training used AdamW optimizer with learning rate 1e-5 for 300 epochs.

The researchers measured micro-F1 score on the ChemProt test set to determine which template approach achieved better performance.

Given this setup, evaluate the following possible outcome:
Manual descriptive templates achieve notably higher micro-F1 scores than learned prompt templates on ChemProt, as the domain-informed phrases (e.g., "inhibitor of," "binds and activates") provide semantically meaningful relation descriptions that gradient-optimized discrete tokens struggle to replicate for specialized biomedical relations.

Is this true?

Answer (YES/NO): YES